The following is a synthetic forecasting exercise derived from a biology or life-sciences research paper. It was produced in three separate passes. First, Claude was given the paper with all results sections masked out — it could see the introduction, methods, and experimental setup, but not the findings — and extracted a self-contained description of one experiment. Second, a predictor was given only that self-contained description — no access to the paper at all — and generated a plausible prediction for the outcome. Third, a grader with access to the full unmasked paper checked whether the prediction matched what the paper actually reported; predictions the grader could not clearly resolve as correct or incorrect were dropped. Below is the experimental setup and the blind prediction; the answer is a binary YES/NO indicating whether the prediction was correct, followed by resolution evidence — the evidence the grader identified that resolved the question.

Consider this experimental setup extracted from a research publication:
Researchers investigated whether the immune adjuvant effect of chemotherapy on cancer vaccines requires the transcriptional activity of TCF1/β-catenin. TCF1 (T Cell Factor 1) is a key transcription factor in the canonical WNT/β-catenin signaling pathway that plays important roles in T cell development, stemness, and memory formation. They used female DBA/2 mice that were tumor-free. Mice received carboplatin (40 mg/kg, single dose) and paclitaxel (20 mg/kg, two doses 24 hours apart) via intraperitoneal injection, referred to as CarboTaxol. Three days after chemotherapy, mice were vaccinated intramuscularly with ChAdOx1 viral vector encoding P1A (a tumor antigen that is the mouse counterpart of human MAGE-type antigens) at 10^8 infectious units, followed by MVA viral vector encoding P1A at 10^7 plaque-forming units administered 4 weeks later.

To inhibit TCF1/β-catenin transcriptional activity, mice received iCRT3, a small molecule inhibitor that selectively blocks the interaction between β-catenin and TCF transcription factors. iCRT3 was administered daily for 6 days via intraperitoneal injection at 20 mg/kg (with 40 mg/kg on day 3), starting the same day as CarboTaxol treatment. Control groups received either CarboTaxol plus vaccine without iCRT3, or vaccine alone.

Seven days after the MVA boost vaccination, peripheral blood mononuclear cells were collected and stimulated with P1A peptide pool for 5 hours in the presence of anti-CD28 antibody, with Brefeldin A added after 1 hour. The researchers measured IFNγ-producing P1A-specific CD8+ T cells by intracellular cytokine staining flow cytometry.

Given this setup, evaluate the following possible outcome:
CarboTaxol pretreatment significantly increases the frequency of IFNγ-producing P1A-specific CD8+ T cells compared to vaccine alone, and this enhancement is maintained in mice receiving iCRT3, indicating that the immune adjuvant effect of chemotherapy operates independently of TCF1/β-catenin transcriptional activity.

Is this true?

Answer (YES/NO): NO